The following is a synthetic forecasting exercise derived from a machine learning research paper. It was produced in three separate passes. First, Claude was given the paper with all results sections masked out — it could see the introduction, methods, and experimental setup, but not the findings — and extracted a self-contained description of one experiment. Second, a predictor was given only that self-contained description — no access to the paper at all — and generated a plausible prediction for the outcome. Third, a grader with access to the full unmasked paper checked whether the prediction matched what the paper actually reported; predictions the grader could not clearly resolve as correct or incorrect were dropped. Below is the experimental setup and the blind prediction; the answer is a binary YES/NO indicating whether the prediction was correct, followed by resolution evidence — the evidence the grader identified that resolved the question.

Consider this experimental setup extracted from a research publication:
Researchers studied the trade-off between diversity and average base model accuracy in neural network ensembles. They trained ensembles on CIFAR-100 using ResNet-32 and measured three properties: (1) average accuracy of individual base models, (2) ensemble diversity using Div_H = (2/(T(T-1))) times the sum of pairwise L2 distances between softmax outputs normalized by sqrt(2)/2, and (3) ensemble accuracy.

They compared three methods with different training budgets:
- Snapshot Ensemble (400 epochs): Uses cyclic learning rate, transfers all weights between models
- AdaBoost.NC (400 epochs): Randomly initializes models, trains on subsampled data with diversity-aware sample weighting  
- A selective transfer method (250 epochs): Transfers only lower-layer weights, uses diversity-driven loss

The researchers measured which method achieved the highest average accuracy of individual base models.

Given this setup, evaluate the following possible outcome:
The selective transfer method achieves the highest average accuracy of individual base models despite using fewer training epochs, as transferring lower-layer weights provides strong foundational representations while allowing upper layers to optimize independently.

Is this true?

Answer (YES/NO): NO